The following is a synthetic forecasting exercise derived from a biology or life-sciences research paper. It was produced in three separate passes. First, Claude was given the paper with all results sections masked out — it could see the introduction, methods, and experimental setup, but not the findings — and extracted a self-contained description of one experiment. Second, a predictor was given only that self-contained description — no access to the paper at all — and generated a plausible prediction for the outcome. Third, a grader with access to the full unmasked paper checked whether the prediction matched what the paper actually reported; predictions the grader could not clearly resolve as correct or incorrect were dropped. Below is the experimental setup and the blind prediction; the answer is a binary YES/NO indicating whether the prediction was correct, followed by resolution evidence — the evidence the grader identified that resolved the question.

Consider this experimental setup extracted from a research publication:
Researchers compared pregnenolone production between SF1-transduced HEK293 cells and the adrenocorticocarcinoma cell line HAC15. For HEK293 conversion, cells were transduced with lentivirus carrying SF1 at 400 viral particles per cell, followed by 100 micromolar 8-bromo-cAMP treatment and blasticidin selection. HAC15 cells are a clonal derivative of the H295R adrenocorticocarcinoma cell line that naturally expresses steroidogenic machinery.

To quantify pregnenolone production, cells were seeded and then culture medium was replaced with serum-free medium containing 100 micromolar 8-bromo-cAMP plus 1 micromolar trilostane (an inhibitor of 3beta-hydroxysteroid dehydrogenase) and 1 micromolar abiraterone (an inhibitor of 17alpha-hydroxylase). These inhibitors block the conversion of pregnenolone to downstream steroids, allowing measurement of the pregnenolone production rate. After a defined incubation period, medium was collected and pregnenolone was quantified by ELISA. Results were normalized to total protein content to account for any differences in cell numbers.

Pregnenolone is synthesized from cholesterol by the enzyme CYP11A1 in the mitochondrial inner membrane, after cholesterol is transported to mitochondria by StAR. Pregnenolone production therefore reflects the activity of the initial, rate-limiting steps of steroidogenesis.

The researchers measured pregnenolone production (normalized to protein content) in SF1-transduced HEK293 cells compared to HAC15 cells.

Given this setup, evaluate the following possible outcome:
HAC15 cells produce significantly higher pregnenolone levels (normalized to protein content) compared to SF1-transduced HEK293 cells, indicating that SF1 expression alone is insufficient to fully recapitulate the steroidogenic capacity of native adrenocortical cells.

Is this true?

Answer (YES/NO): YES